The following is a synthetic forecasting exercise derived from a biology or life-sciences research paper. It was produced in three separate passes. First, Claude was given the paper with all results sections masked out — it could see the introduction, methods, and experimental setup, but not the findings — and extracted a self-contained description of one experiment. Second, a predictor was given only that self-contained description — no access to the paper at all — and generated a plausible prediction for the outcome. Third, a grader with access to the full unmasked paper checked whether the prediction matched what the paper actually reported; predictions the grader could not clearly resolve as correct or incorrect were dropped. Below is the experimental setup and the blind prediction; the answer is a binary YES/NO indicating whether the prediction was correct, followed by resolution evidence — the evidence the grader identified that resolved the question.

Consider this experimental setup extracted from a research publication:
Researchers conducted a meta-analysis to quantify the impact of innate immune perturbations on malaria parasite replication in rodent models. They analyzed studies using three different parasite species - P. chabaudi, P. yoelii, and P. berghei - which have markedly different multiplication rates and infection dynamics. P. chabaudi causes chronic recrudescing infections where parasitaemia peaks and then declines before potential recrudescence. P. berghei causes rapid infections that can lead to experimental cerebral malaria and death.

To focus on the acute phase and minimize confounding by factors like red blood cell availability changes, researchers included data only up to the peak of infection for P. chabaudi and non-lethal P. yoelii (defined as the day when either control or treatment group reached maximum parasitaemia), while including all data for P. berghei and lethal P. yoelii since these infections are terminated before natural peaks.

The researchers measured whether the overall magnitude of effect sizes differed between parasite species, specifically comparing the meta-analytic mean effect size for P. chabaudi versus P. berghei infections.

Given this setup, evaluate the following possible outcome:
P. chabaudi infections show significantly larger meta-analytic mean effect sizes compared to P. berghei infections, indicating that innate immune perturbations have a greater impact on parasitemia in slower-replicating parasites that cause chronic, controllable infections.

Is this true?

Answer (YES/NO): NO